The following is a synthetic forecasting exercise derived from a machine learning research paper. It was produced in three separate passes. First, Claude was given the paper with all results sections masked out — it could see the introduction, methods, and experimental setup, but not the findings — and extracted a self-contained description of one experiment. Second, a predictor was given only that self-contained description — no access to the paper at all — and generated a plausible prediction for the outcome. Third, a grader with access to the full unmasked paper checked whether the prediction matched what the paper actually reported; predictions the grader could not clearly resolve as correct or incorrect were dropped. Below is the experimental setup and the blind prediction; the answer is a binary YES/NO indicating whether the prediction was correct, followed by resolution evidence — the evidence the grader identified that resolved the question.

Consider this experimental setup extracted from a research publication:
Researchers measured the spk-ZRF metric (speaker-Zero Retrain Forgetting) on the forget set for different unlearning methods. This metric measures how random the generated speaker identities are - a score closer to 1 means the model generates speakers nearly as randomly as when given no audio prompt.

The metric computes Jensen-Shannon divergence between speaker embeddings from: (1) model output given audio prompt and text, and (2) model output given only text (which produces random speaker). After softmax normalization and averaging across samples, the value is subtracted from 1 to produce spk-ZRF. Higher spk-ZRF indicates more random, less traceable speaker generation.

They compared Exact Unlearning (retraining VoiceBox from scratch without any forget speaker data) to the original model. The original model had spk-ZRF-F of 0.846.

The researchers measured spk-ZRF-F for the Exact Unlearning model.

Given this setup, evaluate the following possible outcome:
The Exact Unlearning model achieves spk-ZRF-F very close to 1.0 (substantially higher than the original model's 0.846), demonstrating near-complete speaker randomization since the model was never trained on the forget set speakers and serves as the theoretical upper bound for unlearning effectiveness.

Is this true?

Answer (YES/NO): NO